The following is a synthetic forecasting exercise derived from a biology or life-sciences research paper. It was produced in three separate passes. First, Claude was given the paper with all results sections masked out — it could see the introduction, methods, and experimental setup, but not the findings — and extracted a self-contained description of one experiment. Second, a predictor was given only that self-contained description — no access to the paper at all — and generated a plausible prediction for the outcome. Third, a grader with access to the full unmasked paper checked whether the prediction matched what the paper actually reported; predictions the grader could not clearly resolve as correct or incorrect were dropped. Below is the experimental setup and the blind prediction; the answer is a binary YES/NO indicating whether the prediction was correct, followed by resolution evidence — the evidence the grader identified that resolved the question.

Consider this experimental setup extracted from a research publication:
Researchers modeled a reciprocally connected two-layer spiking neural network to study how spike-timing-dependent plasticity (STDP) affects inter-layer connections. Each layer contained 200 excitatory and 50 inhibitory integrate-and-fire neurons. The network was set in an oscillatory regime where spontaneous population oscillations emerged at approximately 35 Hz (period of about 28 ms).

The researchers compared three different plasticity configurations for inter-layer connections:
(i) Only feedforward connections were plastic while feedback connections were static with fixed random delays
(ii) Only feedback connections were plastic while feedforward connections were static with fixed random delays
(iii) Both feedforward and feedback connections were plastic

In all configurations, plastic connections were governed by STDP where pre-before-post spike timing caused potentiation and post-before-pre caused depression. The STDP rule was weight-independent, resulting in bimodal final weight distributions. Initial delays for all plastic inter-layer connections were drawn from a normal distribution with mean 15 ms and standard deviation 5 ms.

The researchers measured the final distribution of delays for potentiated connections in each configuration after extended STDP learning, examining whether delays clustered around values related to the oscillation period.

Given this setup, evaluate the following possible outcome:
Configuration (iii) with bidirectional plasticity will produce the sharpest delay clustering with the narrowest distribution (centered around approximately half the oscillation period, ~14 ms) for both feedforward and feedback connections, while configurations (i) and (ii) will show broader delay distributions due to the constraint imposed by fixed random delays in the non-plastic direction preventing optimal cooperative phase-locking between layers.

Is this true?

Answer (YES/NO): NO